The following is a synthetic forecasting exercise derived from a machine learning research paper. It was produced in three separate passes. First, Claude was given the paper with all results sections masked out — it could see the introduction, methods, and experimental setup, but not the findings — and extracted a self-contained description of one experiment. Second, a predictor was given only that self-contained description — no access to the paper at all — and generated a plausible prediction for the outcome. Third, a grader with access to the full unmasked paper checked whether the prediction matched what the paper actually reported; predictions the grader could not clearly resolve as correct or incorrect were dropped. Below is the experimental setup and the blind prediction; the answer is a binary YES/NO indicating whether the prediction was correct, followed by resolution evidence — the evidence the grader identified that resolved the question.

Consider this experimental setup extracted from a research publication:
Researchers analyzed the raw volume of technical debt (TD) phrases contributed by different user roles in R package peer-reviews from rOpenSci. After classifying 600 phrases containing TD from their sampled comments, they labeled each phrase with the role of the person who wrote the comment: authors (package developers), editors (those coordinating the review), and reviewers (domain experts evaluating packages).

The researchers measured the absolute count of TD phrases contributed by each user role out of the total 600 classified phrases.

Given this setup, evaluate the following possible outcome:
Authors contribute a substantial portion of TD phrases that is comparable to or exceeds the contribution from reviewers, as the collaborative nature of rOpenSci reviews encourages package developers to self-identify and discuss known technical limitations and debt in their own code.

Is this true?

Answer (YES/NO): NO